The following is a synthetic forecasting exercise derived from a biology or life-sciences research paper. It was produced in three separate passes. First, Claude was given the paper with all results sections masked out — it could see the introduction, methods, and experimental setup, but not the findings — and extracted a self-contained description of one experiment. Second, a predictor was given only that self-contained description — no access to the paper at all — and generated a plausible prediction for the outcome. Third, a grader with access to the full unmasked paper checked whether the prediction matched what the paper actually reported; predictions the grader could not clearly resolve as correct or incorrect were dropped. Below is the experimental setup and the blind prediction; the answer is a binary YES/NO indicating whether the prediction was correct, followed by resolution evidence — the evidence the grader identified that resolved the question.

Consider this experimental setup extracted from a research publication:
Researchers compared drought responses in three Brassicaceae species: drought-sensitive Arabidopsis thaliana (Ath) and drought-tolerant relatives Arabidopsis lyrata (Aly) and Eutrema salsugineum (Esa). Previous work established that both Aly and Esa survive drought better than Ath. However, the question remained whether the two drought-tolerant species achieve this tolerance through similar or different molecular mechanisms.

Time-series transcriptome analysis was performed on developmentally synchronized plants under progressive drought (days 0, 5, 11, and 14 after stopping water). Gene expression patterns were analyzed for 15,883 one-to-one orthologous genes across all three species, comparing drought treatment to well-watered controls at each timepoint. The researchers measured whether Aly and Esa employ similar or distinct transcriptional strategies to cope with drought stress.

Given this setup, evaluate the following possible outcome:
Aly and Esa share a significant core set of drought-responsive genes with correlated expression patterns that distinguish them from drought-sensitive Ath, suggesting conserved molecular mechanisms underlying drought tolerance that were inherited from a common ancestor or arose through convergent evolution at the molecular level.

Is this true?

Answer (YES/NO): NO